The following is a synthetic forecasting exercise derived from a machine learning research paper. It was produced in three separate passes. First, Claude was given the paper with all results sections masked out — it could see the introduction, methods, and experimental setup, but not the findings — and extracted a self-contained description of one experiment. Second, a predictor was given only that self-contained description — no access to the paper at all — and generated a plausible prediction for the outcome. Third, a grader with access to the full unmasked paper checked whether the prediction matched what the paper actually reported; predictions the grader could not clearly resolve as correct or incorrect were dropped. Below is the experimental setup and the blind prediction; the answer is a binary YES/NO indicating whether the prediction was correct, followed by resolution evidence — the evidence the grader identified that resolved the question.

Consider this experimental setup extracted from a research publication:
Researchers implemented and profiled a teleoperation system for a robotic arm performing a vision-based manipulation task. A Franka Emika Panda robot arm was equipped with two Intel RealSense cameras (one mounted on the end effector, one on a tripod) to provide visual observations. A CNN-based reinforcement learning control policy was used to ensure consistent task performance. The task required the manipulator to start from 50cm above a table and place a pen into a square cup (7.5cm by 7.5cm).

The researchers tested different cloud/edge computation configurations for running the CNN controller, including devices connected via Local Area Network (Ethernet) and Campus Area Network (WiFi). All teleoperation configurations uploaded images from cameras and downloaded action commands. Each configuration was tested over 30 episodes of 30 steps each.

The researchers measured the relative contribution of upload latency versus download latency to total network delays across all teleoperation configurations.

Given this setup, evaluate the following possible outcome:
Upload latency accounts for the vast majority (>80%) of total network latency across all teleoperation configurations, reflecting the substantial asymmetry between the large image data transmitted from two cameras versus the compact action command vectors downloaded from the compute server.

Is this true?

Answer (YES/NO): YES